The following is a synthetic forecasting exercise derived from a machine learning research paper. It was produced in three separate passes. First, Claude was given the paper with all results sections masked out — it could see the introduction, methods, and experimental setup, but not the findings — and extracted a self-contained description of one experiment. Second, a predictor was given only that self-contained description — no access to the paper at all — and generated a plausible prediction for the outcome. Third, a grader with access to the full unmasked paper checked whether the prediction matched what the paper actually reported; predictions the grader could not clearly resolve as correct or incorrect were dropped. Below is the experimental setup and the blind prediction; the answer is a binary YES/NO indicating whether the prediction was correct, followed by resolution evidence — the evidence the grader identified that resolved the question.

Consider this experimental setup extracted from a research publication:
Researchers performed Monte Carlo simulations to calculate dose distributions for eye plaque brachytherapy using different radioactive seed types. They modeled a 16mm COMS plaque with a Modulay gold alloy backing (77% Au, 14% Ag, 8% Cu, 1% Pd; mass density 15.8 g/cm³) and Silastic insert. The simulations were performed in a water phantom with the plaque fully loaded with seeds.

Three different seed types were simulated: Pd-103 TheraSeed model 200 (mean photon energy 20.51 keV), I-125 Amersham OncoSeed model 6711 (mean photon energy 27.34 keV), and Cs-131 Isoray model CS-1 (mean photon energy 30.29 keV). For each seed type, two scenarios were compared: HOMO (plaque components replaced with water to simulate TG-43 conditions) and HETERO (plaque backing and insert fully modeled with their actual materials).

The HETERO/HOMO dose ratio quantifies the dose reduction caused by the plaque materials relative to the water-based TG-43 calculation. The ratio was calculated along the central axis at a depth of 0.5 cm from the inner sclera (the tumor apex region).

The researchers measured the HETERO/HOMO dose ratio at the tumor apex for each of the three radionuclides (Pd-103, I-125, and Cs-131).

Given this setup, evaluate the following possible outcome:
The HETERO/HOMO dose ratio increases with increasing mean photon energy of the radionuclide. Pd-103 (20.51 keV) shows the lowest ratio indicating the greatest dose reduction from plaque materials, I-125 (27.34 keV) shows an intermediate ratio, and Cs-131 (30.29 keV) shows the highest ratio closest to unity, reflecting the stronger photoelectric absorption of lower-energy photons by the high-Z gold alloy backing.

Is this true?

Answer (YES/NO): YES